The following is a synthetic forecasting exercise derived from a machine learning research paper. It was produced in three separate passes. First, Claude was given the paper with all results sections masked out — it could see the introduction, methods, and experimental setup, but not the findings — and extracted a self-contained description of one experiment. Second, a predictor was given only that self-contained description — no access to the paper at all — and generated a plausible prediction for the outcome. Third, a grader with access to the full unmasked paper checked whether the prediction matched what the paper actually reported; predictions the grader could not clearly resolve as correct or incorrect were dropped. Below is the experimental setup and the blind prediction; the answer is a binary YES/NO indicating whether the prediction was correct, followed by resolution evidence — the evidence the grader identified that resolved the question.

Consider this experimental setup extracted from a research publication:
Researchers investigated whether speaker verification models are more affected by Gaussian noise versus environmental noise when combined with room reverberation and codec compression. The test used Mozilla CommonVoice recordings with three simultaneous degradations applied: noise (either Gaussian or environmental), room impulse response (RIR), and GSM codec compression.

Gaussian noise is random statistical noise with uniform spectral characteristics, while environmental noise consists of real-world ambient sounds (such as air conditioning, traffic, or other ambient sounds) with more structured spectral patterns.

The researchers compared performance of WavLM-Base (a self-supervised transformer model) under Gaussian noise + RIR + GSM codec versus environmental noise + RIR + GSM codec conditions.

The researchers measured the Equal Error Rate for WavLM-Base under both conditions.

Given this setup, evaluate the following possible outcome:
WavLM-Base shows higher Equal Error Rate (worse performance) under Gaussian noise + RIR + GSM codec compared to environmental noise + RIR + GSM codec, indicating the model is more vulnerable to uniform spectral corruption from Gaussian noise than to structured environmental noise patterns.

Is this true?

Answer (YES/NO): YES